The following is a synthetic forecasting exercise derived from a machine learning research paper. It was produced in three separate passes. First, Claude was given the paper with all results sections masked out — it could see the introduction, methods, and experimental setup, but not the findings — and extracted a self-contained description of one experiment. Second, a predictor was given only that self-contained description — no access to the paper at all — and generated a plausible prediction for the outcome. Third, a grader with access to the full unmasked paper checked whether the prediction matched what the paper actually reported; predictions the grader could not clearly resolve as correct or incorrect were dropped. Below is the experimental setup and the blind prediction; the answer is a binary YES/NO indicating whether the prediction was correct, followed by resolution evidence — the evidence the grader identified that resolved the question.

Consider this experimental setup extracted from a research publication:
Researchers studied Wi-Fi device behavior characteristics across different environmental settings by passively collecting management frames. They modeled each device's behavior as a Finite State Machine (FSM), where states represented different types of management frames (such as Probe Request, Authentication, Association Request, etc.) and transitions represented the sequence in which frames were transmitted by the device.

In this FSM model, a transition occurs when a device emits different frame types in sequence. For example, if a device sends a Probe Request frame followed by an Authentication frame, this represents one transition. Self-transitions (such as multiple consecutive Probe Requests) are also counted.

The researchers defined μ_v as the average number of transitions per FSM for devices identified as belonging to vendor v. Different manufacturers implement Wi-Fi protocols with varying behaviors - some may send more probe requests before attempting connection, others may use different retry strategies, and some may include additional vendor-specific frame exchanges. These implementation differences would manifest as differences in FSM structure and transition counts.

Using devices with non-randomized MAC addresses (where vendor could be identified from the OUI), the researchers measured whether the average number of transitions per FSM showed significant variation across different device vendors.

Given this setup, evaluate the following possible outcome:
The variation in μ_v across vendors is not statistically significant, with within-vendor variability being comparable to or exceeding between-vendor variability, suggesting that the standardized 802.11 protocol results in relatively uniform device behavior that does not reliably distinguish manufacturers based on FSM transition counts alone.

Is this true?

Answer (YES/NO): NO